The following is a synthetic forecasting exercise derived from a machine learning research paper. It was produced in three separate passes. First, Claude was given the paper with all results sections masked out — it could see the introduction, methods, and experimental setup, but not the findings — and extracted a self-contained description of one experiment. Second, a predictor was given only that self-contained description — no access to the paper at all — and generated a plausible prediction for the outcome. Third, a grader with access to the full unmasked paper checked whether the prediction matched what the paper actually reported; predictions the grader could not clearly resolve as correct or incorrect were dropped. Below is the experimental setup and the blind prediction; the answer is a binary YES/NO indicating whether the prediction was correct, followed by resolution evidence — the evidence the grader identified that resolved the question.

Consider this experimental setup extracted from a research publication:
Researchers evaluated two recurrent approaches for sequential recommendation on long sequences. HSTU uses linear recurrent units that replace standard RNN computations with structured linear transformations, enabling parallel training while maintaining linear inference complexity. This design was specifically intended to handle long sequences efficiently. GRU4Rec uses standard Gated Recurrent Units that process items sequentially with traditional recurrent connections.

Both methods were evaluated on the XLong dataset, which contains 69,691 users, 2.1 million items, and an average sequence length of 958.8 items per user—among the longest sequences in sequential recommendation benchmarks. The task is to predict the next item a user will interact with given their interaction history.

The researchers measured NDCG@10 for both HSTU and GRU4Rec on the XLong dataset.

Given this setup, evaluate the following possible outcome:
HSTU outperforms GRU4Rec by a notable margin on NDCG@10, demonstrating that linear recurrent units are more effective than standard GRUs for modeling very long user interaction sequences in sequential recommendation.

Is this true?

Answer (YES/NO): NO